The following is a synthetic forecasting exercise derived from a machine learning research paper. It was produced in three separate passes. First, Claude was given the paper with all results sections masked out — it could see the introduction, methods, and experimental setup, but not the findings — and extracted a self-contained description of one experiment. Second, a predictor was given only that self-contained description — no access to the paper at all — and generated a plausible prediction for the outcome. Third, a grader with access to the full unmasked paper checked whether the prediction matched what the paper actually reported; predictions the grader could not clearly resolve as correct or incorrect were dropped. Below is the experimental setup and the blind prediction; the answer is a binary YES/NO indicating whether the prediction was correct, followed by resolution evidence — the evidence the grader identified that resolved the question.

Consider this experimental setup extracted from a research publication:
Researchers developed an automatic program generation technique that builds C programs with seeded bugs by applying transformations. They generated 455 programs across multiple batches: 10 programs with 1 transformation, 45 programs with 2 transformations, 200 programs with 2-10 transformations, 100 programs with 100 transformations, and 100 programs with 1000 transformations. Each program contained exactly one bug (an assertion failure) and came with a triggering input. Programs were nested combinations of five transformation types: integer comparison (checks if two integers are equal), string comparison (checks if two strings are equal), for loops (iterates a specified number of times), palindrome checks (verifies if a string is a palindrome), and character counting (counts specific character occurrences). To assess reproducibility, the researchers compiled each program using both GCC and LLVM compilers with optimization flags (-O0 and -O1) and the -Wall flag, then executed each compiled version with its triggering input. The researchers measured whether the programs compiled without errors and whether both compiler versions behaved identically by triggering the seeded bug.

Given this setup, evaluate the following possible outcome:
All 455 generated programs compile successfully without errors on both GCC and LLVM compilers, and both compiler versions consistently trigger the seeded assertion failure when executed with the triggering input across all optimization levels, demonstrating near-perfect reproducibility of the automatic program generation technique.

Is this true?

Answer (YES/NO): YES